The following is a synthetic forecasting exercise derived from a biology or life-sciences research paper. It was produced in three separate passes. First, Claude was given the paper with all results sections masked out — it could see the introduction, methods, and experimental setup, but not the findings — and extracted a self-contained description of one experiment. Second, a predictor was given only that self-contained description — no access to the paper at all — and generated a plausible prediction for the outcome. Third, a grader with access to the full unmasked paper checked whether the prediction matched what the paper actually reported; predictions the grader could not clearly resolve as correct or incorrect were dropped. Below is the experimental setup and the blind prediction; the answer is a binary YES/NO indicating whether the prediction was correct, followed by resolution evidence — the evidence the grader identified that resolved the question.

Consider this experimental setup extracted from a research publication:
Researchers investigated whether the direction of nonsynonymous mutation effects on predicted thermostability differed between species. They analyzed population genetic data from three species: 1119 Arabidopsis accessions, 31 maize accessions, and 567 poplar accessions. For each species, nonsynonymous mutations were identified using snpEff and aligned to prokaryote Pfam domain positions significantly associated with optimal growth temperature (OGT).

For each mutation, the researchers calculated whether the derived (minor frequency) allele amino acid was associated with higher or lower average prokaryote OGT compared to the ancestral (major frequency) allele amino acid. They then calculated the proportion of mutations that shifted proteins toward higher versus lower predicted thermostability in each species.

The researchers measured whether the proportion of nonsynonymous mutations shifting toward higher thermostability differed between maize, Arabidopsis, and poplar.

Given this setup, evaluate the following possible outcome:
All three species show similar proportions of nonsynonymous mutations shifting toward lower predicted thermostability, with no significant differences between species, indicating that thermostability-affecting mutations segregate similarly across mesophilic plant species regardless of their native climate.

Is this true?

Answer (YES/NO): NO